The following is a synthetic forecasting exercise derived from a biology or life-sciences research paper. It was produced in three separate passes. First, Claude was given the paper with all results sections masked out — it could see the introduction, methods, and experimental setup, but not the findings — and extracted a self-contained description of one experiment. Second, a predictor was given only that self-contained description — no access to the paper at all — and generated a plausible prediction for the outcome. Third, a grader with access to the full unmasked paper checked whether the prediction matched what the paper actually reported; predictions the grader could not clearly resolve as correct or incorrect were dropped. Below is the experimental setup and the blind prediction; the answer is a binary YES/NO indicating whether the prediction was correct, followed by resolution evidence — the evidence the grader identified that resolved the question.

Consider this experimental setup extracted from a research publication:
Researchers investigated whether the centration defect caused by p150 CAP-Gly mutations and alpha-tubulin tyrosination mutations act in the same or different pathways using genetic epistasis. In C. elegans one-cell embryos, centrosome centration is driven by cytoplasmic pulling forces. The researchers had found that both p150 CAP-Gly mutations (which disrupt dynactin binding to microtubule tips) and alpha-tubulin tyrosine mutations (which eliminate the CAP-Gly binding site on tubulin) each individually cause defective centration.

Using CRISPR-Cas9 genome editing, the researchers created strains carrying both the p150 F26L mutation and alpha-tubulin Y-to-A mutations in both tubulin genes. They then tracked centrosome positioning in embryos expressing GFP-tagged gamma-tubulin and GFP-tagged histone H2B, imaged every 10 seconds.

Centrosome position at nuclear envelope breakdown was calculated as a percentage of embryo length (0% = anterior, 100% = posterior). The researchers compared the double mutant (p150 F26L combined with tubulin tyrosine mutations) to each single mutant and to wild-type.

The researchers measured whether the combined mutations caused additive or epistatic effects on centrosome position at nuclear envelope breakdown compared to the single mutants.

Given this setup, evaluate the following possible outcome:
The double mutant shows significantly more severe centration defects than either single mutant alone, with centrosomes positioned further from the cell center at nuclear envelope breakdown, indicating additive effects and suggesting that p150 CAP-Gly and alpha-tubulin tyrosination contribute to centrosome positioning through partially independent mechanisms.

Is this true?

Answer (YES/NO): NO